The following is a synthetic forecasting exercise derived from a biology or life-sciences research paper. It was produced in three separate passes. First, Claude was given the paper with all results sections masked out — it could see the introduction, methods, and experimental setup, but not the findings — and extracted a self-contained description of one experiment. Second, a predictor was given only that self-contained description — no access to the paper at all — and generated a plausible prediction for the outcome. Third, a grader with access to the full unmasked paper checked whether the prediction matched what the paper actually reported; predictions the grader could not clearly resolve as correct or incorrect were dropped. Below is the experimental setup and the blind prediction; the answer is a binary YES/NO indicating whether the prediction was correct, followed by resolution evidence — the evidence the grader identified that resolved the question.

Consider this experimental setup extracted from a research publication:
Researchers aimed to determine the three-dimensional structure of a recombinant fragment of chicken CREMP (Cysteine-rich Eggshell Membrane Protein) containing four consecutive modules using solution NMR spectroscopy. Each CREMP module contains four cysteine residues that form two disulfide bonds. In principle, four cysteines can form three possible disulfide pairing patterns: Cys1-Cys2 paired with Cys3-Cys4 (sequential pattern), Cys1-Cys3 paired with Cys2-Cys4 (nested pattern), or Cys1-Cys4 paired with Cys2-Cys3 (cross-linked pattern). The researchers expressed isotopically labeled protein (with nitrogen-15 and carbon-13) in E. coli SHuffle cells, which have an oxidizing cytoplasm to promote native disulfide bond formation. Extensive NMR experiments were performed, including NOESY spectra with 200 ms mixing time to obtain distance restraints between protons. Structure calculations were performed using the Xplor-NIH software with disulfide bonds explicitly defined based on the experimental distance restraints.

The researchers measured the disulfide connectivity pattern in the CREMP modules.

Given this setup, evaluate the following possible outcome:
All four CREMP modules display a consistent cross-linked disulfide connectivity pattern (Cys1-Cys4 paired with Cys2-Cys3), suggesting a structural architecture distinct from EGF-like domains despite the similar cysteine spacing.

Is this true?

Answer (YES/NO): NO